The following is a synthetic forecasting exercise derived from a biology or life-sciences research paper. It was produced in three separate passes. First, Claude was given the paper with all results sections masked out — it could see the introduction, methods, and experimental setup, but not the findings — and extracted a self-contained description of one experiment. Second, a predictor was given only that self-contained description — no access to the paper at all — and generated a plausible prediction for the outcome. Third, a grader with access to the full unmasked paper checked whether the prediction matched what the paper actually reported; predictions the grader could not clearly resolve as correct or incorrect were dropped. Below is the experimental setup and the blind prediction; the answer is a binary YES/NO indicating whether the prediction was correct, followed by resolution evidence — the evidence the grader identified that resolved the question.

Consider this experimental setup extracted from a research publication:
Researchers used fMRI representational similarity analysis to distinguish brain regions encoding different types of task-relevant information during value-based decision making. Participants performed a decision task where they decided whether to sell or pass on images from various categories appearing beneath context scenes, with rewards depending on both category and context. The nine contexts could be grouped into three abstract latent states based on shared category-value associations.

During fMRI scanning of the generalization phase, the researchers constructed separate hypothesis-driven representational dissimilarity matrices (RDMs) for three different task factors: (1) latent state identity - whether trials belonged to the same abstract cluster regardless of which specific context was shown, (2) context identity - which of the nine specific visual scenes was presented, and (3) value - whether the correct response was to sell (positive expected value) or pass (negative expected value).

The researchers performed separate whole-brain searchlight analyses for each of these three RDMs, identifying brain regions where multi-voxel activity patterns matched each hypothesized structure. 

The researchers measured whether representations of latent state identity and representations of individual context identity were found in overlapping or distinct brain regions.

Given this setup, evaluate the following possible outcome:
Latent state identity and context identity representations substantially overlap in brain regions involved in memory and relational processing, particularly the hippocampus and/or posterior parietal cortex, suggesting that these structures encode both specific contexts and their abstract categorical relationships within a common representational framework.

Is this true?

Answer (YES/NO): NO